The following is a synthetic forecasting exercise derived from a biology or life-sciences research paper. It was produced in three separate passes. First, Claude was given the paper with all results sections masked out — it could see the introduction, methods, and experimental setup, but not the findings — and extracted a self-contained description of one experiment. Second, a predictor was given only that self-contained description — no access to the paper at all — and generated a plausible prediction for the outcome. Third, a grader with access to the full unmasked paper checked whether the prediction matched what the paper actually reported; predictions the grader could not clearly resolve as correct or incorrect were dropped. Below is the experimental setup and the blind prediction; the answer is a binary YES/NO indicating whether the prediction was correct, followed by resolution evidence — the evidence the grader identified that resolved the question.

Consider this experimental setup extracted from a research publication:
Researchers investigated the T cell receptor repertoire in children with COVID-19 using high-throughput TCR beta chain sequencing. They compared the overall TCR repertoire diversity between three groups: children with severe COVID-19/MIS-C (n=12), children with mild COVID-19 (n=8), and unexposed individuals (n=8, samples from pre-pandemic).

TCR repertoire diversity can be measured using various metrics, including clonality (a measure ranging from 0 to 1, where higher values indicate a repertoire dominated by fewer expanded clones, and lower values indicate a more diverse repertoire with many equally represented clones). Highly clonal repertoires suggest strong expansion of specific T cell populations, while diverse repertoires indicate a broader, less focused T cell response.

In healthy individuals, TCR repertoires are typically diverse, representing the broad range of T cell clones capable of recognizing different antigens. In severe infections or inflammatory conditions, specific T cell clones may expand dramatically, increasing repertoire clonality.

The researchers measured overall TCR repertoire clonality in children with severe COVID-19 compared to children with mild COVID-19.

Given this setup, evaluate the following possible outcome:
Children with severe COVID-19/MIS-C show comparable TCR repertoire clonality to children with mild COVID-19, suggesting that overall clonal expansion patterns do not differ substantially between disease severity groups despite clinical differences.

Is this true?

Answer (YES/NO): YES